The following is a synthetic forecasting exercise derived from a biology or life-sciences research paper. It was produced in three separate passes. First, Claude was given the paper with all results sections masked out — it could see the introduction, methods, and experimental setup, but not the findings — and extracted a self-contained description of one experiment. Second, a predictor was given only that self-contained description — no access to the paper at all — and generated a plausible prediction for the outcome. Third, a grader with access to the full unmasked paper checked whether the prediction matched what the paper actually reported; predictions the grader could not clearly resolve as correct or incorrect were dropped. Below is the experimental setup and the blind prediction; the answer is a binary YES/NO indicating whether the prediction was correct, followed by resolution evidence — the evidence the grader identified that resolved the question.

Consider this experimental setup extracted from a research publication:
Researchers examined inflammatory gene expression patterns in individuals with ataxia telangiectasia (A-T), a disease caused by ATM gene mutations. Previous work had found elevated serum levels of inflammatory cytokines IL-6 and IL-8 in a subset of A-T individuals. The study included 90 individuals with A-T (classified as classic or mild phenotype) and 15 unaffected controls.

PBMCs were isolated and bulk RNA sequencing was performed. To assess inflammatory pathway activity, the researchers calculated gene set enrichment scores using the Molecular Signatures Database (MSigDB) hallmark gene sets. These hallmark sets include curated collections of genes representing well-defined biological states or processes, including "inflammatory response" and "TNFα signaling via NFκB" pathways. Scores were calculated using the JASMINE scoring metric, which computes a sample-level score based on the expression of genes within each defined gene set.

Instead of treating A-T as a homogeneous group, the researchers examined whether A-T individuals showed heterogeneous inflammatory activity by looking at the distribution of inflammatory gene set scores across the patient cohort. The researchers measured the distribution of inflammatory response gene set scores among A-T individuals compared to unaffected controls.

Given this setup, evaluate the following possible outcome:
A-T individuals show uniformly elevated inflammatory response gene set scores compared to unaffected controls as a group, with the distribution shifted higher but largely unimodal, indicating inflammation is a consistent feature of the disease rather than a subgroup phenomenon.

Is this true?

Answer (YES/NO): NO